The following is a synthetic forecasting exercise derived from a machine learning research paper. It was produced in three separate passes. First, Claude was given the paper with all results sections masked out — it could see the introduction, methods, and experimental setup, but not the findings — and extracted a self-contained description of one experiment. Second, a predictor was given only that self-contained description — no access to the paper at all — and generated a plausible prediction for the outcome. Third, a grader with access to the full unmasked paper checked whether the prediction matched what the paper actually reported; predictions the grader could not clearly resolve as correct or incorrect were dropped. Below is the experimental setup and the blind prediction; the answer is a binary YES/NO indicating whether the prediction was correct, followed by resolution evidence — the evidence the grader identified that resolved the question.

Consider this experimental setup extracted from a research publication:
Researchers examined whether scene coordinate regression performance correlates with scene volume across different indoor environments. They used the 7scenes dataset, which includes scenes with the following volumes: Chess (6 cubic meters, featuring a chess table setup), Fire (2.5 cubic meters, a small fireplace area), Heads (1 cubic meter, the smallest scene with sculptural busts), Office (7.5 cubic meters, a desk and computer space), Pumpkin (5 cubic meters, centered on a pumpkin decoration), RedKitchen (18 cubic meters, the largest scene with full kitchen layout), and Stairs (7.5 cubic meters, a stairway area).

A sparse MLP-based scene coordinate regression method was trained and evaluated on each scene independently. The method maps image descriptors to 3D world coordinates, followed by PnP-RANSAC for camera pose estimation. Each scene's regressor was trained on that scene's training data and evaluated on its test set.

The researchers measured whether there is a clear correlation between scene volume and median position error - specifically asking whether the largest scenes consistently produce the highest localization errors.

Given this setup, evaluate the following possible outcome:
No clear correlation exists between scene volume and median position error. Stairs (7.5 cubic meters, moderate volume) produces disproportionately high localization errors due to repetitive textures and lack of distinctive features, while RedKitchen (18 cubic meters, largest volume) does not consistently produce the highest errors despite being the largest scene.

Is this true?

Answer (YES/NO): NO